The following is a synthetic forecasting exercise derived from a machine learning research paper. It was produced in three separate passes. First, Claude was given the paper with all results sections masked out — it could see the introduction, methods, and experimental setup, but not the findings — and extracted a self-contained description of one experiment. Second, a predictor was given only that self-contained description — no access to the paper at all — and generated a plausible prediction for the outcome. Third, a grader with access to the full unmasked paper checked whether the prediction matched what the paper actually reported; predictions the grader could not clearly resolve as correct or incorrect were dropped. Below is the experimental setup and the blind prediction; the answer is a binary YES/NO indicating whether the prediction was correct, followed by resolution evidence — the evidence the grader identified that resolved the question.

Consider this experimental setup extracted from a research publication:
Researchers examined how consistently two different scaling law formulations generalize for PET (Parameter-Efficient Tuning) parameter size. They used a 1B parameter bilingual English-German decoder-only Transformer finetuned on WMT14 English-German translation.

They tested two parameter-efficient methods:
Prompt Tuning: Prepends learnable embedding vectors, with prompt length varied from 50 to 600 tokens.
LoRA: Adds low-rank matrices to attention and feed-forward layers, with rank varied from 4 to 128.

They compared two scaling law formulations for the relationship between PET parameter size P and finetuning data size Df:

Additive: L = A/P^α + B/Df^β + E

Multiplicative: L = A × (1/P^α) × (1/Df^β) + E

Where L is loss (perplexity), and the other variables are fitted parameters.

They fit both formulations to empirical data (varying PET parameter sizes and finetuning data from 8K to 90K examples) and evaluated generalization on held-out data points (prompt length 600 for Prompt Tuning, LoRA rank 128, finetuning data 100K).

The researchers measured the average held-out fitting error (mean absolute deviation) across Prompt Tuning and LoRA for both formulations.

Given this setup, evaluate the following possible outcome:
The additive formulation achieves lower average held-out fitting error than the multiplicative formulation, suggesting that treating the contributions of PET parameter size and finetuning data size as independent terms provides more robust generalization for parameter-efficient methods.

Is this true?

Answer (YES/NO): NO